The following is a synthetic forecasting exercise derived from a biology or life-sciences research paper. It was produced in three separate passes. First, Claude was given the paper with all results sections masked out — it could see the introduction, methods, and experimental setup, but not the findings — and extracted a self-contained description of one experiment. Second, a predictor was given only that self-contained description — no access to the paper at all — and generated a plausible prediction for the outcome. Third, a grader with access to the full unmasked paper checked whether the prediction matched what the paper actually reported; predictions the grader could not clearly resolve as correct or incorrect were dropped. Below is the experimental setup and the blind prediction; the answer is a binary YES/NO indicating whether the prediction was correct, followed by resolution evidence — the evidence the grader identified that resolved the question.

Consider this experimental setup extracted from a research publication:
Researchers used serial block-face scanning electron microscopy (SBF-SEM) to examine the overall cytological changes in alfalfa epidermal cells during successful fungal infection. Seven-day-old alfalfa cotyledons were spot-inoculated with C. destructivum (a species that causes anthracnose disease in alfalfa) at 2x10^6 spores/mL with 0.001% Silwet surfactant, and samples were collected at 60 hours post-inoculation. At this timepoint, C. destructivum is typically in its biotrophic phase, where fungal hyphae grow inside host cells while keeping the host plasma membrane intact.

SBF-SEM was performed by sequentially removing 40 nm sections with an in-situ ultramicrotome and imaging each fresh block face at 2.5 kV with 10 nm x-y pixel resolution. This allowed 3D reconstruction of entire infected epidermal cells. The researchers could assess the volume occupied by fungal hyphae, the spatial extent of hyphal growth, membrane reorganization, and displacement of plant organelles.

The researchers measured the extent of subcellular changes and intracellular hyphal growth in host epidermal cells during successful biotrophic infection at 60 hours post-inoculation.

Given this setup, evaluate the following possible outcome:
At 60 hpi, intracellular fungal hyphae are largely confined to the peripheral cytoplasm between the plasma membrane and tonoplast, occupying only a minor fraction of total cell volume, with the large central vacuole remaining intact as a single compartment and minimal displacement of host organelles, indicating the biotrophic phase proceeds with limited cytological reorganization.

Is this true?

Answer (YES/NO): NO